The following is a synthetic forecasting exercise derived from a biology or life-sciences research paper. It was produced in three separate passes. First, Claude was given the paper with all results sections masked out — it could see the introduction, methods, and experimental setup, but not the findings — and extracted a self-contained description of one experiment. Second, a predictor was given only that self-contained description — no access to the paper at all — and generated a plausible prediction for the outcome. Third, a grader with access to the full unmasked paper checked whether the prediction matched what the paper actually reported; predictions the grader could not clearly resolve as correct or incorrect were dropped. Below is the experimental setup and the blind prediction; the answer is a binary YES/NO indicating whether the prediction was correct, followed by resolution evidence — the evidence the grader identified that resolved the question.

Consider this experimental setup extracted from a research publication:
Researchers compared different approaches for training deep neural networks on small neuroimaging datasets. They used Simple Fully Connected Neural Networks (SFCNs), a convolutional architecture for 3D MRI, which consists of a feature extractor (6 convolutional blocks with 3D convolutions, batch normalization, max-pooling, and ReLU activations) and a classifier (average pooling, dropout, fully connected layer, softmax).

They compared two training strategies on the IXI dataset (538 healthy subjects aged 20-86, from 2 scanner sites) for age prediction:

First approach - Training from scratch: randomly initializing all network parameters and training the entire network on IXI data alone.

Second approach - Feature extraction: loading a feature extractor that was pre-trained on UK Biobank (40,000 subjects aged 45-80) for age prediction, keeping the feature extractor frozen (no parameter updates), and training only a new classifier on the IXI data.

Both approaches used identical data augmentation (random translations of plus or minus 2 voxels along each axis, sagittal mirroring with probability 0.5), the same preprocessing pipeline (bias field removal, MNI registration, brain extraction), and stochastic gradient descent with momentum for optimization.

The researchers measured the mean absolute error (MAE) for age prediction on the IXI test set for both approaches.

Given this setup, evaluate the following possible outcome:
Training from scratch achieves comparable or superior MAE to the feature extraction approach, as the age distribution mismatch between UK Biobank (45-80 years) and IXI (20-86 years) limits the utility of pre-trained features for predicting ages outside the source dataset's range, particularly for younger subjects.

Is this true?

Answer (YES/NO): NO